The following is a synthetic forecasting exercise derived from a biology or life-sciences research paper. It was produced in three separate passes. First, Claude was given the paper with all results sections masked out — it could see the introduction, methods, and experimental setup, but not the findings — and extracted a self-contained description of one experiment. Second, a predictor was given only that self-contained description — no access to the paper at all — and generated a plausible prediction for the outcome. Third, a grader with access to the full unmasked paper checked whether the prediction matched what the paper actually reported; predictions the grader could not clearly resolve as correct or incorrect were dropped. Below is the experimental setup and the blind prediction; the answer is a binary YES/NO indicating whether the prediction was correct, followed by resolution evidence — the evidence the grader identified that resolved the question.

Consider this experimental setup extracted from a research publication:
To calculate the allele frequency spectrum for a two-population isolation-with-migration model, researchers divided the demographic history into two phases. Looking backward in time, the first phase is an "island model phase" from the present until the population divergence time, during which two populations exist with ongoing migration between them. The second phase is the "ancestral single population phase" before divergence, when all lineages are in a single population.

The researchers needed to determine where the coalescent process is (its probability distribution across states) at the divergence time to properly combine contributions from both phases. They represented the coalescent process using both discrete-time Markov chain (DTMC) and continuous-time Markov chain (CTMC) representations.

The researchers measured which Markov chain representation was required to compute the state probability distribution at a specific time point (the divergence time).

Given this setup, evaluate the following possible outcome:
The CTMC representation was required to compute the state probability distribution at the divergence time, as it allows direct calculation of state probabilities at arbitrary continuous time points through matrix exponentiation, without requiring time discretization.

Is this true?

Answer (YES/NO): YES